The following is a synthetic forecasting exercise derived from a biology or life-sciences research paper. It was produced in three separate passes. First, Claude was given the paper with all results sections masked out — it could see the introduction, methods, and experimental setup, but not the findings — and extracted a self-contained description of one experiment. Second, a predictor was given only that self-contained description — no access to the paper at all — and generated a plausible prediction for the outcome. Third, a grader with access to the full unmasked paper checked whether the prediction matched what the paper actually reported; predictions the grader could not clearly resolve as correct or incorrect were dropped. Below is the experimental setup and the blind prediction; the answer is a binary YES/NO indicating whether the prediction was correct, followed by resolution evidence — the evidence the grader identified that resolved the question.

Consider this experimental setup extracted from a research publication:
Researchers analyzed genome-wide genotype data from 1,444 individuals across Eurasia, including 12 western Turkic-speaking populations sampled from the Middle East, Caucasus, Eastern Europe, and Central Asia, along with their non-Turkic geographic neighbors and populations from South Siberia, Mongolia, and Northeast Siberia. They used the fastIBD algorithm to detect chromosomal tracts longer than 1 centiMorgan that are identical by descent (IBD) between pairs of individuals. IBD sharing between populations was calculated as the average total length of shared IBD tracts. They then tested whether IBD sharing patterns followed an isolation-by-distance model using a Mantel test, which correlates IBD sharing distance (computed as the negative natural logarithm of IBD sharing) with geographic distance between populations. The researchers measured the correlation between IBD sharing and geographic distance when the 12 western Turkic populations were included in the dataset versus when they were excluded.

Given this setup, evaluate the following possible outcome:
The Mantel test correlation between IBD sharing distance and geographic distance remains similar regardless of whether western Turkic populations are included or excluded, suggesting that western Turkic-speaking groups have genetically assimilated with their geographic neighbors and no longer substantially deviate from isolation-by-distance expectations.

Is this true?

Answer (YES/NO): NO